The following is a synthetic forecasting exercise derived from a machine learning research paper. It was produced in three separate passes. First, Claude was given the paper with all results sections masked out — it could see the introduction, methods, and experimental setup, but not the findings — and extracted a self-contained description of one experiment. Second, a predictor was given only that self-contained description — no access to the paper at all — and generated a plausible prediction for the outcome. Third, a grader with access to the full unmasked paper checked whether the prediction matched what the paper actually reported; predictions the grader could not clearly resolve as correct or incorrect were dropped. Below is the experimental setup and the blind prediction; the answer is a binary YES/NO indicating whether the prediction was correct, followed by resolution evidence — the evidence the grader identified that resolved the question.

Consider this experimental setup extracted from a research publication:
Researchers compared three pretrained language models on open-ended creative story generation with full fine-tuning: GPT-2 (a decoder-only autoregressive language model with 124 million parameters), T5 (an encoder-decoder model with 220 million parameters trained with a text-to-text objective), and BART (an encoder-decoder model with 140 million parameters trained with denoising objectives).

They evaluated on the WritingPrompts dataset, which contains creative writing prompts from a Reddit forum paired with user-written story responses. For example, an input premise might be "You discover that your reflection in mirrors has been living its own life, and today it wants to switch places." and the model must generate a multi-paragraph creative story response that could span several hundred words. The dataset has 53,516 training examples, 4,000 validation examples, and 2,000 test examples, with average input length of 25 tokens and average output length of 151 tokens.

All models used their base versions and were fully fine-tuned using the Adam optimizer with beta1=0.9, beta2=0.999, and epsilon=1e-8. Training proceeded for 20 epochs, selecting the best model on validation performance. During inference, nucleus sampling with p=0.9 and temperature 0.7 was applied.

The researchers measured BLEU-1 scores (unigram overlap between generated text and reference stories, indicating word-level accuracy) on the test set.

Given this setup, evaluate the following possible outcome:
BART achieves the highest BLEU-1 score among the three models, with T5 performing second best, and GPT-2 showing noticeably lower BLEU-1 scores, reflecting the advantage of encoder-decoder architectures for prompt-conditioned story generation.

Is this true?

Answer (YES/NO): NO